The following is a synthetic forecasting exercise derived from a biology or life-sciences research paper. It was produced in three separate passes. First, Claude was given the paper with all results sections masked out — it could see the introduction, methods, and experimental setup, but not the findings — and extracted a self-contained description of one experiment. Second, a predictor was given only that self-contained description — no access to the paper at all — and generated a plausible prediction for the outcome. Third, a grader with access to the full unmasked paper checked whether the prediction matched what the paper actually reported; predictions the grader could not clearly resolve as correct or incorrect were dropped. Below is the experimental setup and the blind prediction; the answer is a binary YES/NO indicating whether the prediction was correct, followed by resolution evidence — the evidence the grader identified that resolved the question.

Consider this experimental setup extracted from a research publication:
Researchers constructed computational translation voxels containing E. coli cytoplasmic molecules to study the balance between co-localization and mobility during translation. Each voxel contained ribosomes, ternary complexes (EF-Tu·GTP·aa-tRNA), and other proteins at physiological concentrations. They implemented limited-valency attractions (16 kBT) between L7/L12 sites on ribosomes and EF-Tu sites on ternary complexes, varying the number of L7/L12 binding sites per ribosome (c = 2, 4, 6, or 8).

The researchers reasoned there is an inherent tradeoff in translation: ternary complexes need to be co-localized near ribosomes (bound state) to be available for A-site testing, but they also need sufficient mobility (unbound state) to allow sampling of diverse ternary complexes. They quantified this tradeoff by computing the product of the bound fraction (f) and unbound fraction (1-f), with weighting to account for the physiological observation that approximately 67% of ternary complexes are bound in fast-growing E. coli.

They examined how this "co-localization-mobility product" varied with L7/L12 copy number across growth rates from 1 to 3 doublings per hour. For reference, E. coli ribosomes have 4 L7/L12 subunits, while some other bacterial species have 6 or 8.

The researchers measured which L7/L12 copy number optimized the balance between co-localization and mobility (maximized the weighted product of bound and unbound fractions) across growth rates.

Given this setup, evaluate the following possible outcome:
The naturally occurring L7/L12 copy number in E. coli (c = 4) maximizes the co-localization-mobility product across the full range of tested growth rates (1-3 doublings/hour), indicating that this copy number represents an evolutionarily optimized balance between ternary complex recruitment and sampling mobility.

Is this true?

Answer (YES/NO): NO